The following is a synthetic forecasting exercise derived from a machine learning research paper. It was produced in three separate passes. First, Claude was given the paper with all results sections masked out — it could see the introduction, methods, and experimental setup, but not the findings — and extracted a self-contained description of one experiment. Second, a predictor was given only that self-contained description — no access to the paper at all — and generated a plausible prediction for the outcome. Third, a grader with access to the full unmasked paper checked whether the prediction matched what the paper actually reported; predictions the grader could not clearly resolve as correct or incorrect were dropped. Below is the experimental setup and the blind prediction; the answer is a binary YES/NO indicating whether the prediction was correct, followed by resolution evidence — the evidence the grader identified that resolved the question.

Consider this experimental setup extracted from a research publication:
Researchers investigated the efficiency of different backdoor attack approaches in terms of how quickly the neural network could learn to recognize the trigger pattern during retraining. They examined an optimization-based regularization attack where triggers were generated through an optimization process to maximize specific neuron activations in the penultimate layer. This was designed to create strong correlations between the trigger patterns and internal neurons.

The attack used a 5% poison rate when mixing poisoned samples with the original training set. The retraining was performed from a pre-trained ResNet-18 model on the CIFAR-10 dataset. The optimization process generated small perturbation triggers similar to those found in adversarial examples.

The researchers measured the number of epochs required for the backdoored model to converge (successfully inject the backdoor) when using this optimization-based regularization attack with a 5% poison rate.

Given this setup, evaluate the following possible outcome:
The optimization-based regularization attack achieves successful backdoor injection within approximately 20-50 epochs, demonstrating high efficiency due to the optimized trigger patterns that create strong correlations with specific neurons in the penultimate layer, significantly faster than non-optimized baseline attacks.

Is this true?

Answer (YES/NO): NO